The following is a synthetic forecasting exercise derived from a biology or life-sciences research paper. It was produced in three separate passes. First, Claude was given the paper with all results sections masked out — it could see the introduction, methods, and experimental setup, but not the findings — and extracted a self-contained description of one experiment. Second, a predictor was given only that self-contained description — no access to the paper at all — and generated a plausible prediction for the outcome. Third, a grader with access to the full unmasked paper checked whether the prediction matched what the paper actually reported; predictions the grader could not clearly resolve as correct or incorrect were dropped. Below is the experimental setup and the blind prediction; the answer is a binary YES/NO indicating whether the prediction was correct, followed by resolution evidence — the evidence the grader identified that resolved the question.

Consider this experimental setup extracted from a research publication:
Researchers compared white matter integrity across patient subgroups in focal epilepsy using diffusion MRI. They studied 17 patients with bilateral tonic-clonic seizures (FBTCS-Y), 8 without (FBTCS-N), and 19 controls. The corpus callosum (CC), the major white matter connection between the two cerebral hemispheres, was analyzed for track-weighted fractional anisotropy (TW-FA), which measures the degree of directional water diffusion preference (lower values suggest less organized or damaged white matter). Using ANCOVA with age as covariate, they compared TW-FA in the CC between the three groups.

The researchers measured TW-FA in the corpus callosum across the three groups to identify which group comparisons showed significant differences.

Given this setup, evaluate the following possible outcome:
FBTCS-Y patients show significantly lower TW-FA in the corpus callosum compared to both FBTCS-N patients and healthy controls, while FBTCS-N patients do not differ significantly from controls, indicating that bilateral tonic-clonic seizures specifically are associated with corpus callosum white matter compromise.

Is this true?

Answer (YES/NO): NO